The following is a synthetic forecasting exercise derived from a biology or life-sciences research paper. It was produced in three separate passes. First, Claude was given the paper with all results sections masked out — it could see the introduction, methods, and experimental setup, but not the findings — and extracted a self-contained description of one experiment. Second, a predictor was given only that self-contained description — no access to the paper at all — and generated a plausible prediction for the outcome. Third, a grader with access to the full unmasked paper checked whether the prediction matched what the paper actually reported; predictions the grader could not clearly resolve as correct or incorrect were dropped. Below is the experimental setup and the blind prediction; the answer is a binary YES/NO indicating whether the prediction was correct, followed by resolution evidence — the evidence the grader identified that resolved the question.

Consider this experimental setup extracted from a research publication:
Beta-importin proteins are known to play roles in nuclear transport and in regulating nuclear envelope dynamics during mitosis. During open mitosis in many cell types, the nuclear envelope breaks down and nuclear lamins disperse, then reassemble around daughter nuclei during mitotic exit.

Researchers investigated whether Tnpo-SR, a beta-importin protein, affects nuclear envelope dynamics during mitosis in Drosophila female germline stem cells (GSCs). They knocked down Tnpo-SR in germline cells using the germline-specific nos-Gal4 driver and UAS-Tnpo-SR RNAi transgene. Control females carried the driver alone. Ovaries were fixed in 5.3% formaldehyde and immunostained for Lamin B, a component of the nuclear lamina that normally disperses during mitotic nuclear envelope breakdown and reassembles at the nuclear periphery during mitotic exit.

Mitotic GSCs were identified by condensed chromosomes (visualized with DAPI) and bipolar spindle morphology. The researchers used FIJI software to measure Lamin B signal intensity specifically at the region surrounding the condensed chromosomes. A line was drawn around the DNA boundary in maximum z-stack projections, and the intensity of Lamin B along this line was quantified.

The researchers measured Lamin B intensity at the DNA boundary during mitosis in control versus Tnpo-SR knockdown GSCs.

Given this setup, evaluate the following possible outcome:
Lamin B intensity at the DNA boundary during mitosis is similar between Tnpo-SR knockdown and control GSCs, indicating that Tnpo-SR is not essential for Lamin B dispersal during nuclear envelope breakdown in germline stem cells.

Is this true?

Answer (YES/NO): NO